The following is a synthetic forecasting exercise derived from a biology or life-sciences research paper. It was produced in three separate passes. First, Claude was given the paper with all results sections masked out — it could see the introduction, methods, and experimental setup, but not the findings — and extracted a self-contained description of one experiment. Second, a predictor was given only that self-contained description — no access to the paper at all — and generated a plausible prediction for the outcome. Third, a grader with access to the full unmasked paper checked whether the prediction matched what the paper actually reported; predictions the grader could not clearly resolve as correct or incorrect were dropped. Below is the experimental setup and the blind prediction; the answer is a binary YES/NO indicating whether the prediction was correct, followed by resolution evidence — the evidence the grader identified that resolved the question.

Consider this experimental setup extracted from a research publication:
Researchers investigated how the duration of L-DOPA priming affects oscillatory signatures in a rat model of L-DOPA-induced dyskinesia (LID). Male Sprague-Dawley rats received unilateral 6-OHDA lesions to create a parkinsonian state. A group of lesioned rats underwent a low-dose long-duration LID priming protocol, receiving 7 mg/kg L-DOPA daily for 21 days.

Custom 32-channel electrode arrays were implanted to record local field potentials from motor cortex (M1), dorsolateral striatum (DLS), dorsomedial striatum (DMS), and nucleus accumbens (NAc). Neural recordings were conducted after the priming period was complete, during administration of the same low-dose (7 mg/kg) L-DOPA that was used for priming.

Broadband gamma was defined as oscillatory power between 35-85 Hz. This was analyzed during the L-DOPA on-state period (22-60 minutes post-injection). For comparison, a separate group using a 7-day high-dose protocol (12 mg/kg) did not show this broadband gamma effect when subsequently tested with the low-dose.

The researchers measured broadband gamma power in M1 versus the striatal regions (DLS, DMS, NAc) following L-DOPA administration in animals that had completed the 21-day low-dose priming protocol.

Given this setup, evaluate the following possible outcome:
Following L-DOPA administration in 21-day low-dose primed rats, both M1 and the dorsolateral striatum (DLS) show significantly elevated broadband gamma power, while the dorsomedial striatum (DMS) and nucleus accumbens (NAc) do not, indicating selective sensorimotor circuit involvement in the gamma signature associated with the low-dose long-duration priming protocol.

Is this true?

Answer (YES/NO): NO